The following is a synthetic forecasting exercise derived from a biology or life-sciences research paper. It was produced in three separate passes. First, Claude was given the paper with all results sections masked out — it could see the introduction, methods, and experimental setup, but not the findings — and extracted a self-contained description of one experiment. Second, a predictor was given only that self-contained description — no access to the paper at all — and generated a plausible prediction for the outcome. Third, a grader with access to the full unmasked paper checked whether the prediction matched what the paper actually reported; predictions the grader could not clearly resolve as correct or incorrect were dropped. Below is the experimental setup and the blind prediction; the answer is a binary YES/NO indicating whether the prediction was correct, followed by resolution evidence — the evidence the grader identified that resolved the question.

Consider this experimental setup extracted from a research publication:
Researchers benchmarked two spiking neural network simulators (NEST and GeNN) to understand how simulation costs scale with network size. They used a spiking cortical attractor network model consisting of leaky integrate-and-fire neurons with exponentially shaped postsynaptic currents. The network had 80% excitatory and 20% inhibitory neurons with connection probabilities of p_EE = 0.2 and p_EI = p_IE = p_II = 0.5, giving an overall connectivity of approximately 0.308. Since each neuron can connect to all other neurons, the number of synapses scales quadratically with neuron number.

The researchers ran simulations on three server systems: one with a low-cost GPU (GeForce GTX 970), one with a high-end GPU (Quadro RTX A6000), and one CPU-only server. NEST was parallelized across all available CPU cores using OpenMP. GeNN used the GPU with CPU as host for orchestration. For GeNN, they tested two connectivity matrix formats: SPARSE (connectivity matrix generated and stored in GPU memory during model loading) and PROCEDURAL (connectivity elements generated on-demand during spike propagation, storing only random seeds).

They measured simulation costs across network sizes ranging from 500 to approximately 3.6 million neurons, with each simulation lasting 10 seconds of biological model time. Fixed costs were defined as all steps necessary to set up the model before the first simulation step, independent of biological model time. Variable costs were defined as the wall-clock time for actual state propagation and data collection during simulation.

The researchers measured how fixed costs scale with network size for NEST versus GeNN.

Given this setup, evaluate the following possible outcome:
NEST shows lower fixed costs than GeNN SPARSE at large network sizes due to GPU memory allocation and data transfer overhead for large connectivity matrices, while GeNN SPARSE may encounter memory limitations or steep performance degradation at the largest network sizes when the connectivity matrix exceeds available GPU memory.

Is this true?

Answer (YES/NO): NO